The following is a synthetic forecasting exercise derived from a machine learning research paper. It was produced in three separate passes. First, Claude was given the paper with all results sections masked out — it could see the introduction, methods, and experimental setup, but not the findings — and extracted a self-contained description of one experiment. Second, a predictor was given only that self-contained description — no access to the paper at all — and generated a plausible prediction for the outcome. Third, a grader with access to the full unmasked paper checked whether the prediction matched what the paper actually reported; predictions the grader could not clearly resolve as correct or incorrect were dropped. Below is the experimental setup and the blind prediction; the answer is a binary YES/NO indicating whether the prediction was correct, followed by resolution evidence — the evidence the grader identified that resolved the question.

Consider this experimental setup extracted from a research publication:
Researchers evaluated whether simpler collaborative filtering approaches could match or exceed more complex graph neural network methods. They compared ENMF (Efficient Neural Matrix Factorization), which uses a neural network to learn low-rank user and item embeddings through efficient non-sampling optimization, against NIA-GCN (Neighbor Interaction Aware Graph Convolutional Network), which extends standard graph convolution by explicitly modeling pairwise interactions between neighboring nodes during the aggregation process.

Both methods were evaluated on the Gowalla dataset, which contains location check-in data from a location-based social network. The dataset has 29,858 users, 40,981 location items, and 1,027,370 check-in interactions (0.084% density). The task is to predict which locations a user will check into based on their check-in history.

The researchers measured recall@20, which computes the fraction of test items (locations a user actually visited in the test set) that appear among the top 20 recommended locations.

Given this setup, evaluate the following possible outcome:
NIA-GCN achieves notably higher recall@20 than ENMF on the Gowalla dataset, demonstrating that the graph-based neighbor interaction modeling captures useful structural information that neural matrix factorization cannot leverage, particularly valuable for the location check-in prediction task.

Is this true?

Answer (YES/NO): YES